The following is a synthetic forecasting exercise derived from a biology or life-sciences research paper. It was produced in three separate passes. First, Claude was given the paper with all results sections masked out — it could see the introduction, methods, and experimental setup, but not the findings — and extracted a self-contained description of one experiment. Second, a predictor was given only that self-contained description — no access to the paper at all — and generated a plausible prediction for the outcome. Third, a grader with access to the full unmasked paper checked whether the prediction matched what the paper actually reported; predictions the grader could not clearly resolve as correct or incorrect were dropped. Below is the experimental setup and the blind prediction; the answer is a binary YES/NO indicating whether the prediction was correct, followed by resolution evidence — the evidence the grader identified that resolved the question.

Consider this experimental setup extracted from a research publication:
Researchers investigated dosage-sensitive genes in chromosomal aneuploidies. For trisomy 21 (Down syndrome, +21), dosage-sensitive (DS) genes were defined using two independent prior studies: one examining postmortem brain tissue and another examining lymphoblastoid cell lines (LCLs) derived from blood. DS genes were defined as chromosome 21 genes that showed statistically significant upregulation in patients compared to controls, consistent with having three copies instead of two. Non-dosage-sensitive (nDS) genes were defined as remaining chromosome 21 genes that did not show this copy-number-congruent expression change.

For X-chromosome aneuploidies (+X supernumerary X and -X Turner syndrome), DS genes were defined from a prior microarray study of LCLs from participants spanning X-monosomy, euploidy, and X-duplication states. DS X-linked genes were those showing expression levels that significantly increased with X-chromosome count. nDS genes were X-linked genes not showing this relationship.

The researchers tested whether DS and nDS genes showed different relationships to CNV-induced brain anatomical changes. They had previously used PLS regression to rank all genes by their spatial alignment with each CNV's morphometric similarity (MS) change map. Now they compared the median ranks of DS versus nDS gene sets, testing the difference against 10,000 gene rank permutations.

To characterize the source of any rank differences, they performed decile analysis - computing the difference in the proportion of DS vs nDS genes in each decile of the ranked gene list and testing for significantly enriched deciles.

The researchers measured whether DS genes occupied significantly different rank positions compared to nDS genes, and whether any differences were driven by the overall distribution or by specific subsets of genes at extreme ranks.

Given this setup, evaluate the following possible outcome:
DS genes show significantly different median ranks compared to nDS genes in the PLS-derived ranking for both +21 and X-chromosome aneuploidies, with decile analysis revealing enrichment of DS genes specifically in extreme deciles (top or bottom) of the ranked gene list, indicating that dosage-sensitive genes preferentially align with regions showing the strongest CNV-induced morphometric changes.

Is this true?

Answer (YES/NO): YES